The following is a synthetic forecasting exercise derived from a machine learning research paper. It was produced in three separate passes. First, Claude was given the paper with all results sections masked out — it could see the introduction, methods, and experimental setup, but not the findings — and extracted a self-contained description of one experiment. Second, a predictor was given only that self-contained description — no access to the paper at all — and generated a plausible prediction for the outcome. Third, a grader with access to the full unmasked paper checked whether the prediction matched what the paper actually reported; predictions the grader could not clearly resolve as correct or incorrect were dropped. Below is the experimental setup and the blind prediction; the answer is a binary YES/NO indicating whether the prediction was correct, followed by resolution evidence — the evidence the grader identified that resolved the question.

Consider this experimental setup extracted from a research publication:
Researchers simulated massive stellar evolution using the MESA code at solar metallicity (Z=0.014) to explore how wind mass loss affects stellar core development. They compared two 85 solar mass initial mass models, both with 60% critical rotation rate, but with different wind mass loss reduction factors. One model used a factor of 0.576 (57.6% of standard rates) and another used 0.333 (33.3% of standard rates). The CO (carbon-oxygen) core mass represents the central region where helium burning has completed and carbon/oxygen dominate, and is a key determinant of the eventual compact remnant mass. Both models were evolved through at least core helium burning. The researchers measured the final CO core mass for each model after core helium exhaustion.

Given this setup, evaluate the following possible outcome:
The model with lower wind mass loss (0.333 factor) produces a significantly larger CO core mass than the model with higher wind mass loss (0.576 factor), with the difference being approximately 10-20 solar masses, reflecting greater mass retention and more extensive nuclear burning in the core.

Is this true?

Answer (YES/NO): NO